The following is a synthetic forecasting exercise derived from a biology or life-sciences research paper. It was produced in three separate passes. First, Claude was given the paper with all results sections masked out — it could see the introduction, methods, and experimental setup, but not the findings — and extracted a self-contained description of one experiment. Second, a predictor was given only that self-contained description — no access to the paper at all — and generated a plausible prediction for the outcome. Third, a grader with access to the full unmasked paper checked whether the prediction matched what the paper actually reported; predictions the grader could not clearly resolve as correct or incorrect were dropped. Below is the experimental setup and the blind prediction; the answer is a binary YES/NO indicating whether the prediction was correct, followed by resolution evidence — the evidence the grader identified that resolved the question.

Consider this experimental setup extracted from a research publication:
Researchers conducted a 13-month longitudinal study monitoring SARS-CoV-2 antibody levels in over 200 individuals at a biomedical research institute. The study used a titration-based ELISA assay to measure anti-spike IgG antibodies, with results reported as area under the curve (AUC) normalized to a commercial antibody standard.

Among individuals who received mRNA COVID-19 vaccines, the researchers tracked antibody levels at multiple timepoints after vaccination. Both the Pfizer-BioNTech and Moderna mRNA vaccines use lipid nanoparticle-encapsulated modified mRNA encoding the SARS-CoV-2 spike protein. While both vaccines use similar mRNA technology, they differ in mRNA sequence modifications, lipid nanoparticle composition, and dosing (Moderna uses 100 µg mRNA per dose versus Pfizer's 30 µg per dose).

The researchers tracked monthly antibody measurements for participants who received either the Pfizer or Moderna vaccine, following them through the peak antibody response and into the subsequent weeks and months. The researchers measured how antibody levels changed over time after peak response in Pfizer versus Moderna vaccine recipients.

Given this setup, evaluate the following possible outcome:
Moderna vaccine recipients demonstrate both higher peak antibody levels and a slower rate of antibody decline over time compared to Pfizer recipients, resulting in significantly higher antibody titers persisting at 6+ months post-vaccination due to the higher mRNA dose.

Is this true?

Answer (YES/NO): NO